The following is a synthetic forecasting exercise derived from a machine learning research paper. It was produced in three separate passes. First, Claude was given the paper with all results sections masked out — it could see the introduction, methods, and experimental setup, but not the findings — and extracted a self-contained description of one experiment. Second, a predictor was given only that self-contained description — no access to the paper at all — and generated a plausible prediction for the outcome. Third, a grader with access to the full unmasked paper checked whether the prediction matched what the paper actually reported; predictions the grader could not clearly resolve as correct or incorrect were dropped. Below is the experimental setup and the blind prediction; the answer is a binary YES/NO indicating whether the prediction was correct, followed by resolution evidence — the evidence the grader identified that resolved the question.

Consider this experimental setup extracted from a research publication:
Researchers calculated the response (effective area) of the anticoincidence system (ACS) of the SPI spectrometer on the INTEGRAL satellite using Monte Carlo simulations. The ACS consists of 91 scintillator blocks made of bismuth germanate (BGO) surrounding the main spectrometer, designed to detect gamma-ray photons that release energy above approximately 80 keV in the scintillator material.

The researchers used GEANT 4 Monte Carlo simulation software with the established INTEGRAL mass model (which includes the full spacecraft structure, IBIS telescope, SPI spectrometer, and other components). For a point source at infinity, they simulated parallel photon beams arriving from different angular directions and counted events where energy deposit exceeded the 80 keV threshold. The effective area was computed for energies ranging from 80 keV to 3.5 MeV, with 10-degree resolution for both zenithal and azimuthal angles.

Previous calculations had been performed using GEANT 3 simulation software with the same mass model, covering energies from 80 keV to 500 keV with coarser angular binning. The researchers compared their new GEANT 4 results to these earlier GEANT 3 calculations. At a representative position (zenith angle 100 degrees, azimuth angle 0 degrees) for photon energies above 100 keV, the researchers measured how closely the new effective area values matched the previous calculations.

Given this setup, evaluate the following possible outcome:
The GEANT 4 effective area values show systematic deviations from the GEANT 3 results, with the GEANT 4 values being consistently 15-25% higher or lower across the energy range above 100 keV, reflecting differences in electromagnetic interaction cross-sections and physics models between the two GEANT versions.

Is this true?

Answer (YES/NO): NO